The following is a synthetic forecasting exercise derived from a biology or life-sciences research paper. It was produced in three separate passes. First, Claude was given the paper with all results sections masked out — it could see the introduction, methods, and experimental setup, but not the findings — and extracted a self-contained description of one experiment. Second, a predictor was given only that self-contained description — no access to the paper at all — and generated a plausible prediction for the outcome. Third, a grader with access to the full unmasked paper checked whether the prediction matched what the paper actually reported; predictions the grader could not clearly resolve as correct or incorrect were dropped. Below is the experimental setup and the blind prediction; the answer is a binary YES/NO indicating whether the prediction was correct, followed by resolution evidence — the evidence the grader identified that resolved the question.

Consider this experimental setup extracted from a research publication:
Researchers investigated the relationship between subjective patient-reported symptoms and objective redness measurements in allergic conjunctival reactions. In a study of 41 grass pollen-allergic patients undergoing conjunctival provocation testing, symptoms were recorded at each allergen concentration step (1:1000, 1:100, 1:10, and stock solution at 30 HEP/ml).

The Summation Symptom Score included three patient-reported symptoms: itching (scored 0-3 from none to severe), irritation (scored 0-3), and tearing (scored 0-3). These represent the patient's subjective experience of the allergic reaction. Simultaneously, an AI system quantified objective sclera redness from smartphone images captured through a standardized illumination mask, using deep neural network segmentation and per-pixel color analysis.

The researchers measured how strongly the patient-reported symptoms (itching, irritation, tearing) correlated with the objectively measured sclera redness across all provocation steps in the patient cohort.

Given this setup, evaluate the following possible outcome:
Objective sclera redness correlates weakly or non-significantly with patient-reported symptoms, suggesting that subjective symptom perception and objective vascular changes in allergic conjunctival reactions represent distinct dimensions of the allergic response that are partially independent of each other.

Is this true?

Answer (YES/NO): YES